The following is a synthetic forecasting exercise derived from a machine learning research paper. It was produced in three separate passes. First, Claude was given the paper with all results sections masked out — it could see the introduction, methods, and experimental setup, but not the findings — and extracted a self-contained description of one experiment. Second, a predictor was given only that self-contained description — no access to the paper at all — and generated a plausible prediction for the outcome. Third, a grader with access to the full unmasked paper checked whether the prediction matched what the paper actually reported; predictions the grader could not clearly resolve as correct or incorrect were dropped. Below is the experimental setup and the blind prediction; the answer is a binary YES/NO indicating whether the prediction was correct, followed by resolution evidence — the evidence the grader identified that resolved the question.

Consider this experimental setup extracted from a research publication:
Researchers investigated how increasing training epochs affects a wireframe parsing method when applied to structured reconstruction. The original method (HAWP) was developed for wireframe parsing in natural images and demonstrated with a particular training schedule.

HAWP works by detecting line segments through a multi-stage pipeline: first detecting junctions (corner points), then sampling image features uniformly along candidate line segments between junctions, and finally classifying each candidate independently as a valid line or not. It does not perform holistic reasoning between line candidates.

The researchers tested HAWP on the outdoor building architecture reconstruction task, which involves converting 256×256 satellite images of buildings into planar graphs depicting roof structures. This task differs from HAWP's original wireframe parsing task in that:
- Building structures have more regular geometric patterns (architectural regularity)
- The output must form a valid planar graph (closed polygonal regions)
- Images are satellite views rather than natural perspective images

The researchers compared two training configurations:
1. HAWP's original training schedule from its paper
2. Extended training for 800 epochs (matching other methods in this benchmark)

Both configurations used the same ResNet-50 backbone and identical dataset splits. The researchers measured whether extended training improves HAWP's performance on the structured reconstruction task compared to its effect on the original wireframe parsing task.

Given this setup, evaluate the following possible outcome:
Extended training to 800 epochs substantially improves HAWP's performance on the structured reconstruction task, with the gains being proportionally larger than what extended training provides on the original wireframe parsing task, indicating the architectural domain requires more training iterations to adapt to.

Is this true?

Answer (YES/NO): YES